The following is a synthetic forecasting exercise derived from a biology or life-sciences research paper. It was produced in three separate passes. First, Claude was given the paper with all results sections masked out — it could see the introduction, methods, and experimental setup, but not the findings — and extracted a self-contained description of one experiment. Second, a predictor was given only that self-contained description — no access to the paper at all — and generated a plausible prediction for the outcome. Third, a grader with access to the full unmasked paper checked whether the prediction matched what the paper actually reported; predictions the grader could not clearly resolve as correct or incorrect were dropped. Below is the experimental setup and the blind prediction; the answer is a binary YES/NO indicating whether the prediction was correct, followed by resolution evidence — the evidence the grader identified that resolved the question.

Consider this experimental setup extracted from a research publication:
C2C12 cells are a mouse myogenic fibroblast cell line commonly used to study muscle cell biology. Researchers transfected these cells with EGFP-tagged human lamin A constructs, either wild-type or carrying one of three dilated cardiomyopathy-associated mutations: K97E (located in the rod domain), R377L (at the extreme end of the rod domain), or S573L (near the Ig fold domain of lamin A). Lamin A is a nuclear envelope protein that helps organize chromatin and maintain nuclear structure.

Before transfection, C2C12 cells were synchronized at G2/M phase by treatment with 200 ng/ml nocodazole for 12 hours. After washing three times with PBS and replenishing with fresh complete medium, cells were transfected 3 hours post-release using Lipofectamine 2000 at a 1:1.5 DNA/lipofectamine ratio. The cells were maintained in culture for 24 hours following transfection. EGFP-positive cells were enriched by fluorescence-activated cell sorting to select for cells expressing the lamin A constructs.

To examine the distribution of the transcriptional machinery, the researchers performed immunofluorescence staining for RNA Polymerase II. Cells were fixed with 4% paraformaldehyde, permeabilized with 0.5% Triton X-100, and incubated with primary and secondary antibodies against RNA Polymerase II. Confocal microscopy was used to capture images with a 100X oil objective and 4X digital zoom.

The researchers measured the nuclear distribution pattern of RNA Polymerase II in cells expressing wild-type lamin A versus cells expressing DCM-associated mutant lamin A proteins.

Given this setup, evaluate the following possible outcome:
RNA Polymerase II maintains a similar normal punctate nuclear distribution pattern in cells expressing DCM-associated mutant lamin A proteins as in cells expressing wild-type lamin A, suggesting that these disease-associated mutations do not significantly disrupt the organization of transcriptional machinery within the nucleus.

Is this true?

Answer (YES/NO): NO